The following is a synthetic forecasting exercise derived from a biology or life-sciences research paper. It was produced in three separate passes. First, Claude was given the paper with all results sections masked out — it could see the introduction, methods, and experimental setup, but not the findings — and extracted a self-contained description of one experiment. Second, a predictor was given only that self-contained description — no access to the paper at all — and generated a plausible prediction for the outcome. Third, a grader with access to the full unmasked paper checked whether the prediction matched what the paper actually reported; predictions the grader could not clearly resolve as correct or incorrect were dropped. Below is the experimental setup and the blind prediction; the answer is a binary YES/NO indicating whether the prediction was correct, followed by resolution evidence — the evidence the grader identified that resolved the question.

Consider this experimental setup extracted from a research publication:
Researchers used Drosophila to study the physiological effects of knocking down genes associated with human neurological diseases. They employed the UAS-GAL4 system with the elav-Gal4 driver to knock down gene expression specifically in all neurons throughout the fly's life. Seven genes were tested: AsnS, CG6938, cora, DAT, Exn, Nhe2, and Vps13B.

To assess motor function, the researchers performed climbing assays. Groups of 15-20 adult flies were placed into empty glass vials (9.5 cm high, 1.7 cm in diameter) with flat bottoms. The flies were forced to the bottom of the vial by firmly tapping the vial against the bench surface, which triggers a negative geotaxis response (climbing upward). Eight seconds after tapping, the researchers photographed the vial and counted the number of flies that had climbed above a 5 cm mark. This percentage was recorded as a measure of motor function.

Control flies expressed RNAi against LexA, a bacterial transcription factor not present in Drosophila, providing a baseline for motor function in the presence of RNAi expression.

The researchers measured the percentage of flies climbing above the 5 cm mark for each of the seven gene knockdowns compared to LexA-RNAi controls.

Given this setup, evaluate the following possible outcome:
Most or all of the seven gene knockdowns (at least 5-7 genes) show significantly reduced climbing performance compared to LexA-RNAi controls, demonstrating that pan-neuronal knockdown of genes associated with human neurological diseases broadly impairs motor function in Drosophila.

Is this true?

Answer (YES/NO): NO